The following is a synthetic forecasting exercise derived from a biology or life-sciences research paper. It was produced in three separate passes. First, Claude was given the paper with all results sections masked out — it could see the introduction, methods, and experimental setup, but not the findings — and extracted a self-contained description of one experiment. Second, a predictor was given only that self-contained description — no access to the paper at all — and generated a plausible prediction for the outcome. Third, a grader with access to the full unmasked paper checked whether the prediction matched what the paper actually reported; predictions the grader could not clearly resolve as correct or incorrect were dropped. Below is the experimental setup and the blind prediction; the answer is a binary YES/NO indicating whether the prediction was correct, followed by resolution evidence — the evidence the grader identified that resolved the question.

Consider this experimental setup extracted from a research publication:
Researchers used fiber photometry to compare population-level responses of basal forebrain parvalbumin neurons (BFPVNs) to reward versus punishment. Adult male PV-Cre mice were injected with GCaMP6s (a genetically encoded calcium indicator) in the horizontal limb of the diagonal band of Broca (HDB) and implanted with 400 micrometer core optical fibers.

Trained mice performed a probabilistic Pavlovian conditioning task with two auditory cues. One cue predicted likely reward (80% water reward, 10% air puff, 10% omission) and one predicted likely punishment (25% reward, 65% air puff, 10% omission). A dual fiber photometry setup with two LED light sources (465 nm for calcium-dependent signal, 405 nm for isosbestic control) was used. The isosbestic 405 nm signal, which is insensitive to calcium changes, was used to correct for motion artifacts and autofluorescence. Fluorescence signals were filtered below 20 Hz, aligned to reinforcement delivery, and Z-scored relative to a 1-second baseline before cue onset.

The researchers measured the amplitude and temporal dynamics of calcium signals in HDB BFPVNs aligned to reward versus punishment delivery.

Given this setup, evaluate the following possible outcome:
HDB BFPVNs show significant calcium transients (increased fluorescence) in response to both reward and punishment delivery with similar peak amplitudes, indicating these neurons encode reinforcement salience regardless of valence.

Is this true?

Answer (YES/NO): NO